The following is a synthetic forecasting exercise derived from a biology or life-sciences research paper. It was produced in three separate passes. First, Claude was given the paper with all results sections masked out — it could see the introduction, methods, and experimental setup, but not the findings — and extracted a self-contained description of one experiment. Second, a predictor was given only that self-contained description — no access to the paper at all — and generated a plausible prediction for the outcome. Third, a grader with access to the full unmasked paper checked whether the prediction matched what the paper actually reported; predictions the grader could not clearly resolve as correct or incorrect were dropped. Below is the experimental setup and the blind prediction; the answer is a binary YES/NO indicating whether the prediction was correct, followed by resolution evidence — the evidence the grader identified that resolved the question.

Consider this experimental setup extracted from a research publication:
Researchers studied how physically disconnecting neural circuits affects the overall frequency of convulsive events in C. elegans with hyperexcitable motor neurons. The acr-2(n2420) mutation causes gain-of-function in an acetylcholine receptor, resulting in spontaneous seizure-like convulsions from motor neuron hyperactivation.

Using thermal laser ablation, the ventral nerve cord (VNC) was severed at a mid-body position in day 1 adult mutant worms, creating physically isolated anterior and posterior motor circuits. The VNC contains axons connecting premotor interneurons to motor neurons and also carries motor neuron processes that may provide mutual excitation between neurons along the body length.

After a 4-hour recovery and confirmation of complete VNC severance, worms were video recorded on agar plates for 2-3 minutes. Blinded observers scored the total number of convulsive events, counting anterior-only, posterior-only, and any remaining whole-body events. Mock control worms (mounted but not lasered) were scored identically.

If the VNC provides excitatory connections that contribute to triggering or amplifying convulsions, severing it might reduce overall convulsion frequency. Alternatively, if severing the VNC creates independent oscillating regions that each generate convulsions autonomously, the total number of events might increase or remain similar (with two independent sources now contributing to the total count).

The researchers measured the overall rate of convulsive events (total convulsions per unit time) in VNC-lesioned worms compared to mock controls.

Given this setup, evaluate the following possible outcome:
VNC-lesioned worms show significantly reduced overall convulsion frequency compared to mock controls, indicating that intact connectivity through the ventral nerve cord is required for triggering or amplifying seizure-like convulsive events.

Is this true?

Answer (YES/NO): NO